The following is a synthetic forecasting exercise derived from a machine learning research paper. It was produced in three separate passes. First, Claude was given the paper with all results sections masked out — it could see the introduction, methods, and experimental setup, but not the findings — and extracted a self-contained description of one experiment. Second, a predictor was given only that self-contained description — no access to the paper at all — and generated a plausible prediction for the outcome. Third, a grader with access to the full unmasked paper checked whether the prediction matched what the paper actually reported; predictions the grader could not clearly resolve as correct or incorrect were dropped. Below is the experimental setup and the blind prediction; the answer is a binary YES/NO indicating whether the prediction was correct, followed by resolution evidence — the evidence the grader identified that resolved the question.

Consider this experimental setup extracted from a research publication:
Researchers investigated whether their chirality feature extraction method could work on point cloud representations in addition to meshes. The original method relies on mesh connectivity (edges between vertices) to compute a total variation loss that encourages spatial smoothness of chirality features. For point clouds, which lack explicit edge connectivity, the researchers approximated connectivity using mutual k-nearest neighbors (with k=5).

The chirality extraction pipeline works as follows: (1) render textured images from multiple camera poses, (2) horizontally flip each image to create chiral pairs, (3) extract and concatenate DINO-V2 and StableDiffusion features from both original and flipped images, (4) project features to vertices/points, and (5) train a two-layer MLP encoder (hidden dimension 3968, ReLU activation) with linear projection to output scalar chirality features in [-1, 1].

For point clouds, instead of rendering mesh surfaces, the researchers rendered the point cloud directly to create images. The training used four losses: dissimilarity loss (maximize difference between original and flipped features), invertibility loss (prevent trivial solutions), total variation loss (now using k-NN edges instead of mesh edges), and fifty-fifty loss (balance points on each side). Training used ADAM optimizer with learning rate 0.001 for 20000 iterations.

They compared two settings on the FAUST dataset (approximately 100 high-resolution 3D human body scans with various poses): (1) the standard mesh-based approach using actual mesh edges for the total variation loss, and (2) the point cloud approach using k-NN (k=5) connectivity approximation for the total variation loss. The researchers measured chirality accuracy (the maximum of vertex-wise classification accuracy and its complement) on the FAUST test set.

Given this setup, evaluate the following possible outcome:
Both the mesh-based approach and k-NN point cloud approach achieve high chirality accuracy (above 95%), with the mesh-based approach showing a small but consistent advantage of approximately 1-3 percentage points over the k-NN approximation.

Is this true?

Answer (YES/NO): NO